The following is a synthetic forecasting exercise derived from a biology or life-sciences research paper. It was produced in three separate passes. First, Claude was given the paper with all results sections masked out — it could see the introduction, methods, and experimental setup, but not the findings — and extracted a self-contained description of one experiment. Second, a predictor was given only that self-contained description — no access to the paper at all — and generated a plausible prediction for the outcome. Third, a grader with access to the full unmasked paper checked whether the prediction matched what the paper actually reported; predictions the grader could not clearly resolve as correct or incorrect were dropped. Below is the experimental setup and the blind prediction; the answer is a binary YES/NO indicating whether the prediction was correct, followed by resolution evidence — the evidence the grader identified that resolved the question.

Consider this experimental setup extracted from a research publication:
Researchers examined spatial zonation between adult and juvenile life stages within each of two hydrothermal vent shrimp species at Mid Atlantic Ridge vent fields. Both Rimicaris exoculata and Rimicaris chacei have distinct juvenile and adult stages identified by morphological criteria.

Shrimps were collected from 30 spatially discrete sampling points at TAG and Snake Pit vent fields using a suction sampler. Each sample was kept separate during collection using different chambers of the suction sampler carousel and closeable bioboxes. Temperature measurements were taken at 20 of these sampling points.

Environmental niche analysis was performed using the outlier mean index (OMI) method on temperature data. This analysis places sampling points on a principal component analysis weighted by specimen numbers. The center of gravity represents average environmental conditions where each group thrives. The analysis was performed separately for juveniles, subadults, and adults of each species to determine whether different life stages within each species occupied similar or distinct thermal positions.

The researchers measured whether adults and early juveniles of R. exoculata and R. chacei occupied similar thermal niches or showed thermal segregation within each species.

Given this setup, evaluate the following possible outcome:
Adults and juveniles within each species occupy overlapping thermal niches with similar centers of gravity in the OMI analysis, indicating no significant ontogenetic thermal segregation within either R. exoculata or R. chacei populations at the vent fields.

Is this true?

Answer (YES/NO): NO